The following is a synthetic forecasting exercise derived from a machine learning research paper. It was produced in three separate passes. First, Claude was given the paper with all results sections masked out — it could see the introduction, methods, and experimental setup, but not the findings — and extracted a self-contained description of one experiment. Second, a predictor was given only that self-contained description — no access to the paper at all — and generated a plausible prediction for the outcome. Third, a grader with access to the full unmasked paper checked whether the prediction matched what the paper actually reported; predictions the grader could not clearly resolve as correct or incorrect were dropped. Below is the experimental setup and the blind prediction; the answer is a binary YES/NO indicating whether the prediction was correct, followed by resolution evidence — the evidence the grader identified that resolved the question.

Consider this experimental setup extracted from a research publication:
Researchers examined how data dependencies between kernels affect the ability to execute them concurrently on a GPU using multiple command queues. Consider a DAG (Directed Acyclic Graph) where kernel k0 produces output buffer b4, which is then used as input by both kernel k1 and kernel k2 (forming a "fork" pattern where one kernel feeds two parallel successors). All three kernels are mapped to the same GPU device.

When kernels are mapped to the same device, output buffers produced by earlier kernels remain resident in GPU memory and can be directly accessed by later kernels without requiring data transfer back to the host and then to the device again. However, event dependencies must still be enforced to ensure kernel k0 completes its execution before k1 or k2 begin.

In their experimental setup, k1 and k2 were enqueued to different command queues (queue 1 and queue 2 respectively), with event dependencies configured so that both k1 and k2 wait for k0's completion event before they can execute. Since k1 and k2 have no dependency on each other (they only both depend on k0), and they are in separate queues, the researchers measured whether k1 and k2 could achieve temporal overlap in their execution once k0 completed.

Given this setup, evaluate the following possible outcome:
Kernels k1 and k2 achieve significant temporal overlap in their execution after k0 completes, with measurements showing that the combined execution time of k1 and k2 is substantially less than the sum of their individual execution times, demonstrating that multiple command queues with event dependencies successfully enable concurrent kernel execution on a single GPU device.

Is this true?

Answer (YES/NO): YES